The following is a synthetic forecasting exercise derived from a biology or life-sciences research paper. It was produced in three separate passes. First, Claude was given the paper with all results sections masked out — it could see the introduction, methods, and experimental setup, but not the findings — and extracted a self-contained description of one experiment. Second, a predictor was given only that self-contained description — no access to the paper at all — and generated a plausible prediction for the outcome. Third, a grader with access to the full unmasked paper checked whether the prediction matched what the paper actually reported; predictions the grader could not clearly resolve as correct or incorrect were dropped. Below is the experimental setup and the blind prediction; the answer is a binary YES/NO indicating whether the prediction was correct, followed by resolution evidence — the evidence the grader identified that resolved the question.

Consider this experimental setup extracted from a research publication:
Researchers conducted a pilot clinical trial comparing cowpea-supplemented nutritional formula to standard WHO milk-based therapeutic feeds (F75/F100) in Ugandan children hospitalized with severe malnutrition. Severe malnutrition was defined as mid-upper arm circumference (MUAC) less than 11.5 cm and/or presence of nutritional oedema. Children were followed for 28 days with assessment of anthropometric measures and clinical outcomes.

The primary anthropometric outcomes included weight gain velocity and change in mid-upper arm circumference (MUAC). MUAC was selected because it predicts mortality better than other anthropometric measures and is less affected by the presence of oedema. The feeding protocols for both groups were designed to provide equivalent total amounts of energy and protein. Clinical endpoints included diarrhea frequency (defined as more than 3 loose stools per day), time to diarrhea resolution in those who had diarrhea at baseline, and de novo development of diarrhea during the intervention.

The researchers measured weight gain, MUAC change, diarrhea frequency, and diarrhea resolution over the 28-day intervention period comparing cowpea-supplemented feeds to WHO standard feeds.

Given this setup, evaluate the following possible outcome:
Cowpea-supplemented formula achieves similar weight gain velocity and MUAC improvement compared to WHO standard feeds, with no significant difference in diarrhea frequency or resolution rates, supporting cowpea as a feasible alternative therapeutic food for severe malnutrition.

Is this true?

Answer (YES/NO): YES